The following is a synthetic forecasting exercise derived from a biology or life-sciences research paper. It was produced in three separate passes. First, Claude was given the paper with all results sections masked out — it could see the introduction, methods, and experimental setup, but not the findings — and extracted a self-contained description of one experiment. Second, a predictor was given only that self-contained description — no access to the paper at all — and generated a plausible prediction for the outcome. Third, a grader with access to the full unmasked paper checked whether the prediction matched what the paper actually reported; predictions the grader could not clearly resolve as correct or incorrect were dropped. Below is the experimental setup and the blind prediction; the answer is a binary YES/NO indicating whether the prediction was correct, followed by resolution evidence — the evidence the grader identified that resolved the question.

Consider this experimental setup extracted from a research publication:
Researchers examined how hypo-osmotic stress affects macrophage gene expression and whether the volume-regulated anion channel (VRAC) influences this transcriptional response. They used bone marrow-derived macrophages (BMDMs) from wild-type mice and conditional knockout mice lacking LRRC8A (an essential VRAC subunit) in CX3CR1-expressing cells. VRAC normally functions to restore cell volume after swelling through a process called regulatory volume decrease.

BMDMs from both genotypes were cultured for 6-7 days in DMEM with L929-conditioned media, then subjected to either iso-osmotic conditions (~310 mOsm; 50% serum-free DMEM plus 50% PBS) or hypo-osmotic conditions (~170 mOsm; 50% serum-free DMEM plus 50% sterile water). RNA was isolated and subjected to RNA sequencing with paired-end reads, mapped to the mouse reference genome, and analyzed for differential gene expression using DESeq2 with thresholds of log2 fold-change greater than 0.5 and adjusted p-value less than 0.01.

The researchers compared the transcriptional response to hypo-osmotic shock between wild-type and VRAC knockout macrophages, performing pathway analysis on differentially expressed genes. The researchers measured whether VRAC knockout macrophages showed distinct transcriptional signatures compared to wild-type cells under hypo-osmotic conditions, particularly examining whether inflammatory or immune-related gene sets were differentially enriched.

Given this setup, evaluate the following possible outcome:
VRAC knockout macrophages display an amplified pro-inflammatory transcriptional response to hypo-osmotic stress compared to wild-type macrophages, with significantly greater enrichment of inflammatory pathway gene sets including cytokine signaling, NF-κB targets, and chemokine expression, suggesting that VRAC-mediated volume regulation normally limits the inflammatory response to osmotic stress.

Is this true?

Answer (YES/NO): YES